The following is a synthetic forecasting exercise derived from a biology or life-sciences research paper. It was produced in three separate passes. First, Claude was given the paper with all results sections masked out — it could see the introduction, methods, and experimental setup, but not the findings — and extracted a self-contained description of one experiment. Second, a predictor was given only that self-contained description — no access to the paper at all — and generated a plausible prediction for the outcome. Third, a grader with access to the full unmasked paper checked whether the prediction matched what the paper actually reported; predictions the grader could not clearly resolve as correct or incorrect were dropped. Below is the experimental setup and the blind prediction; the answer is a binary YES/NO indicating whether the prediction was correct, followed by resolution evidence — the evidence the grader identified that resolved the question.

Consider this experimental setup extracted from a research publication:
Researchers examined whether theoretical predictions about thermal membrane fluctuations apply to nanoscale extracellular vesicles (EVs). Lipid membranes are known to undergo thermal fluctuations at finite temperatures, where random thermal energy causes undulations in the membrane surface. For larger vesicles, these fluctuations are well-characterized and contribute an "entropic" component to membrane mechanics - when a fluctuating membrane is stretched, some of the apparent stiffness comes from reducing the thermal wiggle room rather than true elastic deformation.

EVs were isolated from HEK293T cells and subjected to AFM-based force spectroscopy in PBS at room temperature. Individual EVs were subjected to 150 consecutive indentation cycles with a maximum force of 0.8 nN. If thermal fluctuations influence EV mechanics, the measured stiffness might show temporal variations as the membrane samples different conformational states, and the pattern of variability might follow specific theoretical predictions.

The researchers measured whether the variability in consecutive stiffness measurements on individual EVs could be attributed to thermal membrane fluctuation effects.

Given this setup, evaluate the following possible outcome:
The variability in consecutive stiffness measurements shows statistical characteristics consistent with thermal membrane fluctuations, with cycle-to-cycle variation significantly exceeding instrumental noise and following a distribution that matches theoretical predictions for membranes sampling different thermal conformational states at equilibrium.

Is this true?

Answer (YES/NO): NO